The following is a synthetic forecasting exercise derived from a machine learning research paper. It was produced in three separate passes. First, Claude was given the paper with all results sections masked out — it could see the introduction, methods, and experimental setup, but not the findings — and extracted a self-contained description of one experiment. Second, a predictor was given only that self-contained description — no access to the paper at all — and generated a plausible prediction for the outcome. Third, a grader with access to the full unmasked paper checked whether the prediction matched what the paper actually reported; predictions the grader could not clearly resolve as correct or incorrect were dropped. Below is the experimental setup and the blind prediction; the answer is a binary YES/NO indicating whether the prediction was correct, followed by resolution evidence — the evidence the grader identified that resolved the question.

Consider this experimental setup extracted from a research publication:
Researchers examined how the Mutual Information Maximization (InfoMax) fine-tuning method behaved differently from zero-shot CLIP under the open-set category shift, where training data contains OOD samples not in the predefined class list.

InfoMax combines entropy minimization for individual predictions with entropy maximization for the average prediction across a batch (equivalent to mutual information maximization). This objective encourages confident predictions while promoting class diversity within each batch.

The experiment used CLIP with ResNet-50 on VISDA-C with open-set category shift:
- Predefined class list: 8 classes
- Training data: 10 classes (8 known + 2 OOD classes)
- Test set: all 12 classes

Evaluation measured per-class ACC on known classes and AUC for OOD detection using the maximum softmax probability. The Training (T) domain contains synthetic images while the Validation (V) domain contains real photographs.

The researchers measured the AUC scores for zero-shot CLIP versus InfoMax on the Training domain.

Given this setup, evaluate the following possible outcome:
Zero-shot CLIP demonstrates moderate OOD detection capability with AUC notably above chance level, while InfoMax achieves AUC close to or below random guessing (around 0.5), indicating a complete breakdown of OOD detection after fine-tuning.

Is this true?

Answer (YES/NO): NO